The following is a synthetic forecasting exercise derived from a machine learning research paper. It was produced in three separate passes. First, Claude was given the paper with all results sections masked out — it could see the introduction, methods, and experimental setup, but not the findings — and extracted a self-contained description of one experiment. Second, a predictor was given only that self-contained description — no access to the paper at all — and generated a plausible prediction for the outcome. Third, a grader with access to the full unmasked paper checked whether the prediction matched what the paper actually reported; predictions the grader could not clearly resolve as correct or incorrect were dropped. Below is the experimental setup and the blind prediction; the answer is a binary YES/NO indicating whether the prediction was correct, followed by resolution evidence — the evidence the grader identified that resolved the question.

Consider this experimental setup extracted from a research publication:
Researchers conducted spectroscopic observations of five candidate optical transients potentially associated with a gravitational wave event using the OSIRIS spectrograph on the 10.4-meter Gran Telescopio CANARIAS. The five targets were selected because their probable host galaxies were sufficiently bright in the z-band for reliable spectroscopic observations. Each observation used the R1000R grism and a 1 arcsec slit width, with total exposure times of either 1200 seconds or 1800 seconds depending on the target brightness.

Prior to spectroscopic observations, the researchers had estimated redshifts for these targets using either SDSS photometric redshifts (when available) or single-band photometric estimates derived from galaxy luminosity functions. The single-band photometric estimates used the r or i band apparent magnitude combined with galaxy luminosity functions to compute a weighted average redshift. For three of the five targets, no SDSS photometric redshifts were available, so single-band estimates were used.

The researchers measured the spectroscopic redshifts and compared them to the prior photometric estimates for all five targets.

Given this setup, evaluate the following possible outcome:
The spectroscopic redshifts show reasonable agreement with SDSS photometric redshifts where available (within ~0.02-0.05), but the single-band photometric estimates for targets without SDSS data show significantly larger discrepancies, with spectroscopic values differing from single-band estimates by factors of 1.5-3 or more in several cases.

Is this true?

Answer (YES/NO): NO